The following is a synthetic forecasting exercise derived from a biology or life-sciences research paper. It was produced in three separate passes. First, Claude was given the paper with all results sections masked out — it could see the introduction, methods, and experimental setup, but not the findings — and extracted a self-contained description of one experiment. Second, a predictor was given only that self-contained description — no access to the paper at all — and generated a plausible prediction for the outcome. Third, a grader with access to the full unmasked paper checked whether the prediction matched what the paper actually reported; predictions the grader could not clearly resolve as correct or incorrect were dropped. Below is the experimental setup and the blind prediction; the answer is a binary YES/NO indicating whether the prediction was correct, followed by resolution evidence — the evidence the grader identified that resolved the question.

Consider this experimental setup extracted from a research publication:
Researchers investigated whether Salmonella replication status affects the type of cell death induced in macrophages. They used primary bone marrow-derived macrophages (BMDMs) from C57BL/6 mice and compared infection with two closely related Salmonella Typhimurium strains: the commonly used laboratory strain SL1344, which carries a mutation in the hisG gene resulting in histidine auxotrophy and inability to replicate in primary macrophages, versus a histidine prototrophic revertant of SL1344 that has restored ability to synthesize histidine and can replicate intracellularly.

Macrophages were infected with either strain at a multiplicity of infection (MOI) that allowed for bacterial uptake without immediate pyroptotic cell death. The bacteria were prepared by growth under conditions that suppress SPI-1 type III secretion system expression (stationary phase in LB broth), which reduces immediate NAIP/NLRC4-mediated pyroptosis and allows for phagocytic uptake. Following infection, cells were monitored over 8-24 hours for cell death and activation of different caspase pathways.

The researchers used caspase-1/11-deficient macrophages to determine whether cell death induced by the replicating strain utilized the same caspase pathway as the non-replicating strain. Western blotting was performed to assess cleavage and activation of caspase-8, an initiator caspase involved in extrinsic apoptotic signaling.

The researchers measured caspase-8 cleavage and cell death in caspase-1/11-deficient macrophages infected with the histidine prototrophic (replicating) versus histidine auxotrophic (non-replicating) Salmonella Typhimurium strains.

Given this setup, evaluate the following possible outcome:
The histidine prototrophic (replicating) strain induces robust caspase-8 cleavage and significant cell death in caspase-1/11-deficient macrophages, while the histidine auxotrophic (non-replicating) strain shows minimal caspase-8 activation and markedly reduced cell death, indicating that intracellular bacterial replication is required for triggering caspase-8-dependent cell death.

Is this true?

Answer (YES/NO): YES